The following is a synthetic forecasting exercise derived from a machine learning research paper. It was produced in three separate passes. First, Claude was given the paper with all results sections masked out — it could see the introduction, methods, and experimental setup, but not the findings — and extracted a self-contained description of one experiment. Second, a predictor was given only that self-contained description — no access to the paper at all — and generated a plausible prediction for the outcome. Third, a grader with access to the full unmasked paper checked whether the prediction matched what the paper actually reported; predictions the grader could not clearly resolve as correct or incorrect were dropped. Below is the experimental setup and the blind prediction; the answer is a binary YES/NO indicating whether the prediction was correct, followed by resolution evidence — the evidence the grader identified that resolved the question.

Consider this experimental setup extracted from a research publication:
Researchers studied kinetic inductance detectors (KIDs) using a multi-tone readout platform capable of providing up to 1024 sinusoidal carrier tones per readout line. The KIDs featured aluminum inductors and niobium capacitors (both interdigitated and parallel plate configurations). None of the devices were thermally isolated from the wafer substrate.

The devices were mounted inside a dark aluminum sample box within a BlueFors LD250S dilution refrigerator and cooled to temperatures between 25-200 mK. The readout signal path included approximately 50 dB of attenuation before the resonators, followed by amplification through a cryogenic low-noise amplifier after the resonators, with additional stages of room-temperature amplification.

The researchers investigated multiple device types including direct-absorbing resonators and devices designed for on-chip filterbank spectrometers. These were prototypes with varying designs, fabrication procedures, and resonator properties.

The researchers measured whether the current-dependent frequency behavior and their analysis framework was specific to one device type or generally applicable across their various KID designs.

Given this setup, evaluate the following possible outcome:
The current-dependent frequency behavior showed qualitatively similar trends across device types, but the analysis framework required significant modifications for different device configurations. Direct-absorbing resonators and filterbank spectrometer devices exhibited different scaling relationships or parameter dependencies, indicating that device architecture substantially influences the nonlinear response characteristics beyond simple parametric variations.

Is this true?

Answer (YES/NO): NO